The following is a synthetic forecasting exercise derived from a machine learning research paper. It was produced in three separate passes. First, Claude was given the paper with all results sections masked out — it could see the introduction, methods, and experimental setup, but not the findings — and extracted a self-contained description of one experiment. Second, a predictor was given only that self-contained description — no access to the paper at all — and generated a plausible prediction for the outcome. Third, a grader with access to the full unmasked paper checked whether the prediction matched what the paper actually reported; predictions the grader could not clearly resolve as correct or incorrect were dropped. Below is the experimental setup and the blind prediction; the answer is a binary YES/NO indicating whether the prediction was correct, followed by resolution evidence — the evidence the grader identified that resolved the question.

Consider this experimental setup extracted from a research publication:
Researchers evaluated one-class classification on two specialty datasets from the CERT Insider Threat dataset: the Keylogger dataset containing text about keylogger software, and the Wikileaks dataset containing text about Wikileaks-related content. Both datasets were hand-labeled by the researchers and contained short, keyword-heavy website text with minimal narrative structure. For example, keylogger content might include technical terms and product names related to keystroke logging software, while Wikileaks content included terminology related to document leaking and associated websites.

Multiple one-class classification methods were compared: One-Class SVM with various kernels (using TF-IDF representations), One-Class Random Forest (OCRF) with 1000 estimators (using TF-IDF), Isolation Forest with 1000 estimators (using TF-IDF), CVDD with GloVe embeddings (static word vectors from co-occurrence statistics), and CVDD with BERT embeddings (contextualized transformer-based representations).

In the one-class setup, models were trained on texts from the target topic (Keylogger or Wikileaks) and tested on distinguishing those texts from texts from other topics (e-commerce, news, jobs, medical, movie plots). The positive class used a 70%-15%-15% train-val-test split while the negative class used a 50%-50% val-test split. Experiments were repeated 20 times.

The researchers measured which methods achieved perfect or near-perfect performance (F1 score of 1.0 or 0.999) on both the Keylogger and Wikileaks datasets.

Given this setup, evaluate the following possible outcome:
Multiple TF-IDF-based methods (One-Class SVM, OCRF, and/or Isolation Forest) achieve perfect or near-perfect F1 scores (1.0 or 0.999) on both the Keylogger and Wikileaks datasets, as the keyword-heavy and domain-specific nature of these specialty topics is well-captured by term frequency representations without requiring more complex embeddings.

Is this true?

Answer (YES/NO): NO